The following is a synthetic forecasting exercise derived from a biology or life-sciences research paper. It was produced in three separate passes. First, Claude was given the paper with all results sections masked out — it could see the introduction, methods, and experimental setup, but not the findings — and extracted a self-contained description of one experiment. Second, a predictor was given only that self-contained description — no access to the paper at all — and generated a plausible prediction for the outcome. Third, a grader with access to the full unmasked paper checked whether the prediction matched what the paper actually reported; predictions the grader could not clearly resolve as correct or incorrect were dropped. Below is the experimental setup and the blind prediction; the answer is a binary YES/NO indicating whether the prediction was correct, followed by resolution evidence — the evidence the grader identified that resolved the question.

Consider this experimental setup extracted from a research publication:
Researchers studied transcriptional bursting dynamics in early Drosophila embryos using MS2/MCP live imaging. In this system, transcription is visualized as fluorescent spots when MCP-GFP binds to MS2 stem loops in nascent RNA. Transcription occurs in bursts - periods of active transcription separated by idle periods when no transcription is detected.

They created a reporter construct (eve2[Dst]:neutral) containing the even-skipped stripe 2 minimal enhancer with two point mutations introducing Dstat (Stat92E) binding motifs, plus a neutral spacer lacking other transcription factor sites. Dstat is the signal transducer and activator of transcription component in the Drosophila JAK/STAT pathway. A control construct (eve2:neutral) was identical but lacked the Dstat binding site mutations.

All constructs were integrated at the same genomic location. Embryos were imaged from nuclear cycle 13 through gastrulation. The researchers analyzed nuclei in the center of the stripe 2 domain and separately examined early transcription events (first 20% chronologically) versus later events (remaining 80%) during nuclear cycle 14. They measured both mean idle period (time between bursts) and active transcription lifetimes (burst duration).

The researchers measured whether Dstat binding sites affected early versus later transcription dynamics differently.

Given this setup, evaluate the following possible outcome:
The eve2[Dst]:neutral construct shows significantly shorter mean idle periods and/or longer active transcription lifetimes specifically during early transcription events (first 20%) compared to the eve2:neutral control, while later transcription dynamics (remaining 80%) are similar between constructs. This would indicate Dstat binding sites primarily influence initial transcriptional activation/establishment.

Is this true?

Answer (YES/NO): NO